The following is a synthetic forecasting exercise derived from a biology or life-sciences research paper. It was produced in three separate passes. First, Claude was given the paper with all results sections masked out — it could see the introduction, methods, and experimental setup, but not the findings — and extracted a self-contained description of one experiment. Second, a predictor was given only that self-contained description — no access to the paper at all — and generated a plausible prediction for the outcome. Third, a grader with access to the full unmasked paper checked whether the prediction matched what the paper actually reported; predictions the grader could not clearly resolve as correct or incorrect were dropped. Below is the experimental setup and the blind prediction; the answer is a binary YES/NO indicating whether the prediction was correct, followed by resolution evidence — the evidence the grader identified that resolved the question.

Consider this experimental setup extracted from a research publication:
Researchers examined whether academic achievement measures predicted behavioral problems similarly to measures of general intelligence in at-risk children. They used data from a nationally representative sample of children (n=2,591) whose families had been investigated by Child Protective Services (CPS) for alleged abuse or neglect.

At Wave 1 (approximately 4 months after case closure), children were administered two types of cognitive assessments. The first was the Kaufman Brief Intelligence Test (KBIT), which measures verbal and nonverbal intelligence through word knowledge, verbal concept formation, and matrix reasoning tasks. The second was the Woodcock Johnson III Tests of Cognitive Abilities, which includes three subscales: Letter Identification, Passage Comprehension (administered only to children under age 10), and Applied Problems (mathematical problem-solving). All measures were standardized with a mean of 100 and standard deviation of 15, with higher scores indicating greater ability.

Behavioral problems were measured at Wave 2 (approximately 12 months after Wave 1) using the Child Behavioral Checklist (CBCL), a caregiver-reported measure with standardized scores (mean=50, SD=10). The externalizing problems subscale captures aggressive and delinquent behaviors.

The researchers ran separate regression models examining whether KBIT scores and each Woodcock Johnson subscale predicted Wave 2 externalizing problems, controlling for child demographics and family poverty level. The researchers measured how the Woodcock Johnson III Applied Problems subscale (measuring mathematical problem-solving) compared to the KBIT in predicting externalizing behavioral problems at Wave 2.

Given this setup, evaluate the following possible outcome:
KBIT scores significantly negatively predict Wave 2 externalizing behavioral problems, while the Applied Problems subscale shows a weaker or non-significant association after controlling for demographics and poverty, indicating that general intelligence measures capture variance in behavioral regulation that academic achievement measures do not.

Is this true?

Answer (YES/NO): NO